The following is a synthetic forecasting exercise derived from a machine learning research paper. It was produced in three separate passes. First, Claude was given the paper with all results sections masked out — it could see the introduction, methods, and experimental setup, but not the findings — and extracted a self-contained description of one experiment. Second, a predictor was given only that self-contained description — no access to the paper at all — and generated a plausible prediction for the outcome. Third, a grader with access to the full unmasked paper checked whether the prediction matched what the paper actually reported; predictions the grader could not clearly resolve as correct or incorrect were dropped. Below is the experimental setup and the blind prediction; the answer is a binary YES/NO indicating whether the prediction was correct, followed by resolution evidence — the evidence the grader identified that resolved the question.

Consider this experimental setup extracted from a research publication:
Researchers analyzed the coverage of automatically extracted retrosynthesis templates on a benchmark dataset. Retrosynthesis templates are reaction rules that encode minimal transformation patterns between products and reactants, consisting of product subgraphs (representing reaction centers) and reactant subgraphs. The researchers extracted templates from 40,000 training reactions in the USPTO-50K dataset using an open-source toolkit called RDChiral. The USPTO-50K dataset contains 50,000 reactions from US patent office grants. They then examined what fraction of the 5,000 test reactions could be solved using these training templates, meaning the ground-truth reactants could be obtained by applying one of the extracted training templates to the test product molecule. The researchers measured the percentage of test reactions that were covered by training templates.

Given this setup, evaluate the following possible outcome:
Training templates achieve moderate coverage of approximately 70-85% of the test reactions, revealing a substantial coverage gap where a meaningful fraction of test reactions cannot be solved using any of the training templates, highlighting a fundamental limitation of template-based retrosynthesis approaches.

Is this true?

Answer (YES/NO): NO